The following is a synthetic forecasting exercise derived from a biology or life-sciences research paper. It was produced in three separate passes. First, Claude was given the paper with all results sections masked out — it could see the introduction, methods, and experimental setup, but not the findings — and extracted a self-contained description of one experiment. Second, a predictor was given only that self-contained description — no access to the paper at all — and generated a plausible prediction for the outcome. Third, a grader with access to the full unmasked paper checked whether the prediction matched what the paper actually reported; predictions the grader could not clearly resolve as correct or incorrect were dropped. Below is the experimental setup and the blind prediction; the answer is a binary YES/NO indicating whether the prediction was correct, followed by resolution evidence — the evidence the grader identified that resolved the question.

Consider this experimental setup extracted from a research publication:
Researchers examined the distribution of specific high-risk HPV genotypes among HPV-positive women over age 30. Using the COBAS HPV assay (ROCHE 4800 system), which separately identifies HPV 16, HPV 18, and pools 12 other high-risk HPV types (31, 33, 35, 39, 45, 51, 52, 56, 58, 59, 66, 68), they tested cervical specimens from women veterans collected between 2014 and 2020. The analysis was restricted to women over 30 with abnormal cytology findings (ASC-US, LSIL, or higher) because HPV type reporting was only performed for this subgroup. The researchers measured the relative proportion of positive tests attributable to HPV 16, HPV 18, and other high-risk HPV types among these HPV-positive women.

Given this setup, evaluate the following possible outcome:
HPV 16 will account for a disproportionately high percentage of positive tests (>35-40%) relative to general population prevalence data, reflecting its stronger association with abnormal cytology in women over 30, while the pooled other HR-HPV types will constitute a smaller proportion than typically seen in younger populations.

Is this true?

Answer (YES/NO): NO